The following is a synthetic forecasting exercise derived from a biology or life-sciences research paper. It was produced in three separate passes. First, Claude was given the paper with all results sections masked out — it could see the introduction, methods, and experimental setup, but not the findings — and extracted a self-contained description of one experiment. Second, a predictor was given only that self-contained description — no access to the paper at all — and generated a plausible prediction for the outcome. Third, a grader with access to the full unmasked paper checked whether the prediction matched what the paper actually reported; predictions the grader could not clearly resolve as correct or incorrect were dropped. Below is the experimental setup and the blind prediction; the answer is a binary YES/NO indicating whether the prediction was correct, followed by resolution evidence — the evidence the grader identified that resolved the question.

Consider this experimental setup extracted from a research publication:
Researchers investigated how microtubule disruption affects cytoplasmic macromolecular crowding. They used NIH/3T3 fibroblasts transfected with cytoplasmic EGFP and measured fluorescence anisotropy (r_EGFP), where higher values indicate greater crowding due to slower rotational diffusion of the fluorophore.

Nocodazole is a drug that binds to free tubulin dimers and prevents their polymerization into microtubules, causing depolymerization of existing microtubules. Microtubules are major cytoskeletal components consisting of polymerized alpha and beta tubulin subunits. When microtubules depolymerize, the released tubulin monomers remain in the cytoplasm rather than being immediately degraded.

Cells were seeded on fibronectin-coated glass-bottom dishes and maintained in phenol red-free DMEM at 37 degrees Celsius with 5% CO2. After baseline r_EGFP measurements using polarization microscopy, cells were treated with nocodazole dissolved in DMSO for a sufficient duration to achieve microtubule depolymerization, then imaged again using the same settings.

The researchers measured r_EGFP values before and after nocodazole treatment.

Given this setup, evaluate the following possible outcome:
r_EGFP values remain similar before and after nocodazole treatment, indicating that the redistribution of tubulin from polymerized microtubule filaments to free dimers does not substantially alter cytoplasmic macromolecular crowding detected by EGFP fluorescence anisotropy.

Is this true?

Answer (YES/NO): NO